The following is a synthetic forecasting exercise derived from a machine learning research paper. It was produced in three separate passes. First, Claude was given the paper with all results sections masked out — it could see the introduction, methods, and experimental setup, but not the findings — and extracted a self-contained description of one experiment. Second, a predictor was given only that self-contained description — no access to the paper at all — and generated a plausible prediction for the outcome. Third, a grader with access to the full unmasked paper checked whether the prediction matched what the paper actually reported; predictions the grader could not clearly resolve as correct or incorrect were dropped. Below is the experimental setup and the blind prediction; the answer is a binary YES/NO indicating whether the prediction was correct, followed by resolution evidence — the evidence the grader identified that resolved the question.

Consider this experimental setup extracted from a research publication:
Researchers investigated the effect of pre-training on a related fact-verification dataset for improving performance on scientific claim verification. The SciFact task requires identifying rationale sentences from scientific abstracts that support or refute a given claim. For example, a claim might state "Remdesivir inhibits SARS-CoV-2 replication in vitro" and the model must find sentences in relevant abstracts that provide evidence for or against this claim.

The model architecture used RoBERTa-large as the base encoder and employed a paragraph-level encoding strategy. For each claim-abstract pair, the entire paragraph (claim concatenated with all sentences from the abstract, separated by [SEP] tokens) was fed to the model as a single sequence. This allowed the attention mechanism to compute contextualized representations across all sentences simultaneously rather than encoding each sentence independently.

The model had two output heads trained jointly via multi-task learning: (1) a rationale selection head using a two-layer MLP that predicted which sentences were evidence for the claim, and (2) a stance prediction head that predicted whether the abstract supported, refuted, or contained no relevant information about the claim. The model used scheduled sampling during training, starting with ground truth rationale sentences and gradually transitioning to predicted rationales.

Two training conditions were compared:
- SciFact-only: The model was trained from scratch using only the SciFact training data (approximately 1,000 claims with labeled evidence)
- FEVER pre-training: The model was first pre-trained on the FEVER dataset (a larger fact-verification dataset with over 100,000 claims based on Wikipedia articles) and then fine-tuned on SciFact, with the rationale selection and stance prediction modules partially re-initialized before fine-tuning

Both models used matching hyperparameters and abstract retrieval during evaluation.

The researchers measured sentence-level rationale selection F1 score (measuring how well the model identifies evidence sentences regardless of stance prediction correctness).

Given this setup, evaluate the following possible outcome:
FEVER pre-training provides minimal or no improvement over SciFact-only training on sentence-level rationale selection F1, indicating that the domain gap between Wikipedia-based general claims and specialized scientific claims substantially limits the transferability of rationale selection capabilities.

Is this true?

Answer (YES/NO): NO